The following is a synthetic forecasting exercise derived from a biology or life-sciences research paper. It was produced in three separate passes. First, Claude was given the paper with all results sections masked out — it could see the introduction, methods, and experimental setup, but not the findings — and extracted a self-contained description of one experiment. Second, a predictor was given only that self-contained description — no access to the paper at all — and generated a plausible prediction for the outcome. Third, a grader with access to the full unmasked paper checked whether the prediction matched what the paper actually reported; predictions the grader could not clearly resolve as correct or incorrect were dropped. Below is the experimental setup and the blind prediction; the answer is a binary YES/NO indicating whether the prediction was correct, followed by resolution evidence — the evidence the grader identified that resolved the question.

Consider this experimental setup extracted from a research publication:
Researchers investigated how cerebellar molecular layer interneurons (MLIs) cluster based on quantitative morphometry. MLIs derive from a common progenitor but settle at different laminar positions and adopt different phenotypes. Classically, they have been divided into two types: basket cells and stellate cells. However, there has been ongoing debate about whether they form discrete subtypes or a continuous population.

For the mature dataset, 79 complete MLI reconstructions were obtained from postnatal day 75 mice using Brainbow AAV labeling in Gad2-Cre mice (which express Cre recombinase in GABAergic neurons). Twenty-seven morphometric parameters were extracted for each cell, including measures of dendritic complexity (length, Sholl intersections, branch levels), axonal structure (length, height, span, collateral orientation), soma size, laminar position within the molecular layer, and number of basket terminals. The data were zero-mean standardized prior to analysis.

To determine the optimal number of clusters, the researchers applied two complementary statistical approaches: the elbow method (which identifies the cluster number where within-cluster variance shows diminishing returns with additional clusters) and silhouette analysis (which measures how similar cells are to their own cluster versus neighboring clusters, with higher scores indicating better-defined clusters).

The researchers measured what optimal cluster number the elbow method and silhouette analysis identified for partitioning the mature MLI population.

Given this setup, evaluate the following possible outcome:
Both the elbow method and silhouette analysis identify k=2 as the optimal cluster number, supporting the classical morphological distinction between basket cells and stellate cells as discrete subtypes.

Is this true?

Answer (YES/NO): NO